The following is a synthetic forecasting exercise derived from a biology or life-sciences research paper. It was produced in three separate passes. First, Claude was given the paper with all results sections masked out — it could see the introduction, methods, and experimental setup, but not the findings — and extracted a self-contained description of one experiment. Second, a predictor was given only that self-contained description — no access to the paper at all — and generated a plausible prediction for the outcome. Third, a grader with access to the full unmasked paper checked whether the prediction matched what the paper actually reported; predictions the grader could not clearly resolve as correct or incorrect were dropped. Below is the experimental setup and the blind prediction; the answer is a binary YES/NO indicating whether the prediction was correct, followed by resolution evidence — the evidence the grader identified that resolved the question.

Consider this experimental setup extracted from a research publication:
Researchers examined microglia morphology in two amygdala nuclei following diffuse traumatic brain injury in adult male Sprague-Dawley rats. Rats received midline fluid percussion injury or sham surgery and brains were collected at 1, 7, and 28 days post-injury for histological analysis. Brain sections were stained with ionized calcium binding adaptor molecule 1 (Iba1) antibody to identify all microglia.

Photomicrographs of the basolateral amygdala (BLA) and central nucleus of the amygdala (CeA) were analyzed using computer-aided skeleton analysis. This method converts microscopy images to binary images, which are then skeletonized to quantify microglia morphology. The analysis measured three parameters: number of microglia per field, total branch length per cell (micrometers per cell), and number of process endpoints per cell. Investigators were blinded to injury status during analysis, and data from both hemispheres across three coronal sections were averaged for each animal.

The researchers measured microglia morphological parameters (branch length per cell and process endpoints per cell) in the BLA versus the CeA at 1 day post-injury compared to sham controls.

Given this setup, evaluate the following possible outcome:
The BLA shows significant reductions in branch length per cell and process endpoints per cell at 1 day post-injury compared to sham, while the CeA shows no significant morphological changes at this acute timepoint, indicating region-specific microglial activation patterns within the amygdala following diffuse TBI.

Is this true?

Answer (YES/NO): NO